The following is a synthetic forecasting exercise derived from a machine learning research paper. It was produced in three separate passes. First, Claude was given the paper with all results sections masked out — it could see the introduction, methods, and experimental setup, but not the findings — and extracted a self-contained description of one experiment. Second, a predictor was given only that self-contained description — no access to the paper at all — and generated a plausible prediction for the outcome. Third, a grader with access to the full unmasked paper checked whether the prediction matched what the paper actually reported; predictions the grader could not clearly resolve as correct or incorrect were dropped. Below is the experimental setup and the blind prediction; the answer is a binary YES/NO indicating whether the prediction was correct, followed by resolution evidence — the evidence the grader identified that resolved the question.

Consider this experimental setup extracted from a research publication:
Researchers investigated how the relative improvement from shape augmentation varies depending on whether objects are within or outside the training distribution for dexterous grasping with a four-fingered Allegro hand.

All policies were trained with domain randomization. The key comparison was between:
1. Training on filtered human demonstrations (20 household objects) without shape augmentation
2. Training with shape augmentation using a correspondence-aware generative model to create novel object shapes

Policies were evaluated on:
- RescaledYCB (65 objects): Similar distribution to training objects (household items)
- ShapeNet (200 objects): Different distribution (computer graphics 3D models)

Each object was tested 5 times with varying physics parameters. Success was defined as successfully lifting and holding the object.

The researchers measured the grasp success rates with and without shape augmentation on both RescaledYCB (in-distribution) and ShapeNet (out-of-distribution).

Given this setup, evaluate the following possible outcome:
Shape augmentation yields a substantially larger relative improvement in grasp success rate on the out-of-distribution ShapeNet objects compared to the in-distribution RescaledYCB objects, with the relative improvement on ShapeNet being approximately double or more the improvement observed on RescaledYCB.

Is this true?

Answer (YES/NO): YES